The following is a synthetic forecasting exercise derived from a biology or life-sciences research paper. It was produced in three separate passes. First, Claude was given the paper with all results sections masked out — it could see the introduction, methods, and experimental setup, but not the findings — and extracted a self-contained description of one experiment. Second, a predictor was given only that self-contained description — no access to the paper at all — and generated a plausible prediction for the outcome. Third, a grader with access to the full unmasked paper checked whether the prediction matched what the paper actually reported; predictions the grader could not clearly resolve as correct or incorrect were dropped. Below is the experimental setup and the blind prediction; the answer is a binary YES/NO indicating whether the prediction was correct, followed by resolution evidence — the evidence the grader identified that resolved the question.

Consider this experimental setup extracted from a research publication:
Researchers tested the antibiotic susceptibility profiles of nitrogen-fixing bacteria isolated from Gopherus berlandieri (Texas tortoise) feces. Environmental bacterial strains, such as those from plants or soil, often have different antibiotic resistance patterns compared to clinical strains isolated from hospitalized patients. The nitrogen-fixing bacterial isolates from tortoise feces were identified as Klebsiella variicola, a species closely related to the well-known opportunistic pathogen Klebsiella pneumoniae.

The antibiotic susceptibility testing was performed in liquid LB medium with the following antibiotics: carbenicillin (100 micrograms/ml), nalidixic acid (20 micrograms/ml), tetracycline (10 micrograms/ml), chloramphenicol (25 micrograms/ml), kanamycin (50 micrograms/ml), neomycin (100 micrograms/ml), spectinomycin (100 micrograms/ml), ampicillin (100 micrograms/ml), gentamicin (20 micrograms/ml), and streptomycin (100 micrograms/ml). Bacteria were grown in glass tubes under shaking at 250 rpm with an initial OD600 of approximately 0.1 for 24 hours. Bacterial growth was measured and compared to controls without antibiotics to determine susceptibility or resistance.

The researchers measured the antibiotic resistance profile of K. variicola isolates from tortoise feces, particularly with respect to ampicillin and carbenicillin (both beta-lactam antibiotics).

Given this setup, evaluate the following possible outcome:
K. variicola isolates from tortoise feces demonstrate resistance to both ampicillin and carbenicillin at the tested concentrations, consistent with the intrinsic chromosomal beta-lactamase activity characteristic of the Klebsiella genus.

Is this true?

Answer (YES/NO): NO